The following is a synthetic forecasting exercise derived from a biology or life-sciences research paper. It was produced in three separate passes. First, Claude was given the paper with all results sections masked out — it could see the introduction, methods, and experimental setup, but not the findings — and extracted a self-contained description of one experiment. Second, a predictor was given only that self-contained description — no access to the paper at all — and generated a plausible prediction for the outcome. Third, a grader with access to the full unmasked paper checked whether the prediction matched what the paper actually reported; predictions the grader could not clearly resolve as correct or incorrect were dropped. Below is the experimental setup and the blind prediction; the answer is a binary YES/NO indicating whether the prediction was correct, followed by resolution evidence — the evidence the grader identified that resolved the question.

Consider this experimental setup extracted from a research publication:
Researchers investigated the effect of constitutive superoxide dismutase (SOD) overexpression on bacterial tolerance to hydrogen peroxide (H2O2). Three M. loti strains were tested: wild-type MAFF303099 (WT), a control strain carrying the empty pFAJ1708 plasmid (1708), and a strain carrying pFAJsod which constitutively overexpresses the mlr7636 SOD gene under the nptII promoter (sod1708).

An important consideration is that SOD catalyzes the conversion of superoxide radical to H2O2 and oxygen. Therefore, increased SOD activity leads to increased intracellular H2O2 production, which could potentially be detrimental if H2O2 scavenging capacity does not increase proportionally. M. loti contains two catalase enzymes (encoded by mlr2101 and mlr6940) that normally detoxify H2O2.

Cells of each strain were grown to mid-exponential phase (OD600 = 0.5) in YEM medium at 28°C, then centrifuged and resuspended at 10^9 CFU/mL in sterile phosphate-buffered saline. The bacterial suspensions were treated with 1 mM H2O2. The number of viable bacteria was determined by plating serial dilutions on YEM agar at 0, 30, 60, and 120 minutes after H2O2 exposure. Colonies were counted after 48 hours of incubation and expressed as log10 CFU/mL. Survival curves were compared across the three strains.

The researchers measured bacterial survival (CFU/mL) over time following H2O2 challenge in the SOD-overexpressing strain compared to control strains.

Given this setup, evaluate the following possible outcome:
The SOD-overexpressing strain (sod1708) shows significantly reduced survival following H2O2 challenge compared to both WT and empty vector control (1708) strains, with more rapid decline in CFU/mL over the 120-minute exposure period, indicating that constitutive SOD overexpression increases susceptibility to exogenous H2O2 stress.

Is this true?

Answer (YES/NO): NO